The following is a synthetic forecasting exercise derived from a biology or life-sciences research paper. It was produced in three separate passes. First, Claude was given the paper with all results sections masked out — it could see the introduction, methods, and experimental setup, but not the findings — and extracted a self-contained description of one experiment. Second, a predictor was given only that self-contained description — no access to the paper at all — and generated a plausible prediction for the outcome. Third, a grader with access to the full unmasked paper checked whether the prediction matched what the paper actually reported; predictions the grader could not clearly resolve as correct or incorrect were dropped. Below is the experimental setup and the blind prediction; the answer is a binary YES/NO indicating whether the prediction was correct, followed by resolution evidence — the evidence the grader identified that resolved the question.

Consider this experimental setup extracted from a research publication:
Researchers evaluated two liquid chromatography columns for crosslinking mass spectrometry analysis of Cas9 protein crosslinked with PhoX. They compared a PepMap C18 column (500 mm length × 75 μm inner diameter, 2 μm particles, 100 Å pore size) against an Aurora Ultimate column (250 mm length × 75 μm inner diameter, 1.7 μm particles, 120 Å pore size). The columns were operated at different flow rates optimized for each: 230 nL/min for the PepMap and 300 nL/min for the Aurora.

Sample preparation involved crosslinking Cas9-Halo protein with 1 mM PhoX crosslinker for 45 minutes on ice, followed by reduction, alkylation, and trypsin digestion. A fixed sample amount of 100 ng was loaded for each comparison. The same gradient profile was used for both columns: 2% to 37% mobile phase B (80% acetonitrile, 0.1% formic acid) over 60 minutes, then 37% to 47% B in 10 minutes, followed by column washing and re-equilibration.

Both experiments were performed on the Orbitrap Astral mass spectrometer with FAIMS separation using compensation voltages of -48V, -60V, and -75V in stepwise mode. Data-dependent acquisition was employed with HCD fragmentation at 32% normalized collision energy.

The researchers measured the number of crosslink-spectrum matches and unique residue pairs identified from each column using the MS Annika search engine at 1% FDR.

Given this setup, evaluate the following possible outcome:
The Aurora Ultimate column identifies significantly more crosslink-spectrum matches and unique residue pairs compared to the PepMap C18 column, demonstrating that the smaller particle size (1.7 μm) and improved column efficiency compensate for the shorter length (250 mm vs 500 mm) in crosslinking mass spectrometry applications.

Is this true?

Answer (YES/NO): YES